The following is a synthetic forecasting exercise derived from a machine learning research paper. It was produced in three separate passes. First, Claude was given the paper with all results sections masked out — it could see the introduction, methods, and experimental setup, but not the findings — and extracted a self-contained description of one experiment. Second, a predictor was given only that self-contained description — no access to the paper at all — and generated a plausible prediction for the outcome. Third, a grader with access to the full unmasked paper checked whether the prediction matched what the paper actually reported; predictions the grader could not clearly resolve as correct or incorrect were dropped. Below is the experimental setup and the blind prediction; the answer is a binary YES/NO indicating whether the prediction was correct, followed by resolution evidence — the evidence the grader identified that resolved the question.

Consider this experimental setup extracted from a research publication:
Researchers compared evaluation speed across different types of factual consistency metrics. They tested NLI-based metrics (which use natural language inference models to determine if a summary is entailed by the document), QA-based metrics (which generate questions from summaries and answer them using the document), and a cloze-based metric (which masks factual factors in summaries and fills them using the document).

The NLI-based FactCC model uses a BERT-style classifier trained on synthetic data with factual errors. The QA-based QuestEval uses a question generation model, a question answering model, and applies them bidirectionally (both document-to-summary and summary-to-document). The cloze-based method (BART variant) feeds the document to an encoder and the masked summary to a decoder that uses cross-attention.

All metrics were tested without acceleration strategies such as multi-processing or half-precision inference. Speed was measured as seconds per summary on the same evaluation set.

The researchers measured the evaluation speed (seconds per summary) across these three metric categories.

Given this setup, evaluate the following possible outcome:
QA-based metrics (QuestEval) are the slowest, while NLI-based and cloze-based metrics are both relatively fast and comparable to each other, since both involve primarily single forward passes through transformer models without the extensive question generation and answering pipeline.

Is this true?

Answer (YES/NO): YES